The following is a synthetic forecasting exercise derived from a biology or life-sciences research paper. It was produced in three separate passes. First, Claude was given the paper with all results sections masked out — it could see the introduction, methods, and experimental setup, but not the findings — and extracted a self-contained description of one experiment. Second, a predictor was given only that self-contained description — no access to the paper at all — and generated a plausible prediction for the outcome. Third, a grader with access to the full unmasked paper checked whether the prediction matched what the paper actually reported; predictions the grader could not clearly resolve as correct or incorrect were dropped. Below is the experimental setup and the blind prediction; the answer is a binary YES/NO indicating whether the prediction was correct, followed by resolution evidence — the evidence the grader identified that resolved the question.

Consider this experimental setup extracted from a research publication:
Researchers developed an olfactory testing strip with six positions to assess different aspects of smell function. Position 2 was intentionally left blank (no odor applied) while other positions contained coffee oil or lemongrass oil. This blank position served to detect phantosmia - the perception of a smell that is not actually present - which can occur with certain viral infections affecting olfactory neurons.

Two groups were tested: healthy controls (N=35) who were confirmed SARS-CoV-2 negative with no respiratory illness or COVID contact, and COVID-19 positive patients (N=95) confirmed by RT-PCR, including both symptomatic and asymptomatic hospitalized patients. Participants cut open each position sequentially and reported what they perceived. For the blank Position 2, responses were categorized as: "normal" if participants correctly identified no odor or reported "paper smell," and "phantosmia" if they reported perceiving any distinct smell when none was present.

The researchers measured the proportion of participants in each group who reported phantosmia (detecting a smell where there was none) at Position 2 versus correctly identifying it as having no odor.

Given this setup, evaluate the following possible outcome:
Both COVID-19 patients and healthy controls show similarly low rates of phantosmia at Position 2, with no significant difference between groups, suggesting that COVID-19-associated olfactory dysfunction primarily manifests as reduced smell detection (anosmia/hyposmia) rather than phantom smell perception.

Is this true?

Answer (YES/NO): NO